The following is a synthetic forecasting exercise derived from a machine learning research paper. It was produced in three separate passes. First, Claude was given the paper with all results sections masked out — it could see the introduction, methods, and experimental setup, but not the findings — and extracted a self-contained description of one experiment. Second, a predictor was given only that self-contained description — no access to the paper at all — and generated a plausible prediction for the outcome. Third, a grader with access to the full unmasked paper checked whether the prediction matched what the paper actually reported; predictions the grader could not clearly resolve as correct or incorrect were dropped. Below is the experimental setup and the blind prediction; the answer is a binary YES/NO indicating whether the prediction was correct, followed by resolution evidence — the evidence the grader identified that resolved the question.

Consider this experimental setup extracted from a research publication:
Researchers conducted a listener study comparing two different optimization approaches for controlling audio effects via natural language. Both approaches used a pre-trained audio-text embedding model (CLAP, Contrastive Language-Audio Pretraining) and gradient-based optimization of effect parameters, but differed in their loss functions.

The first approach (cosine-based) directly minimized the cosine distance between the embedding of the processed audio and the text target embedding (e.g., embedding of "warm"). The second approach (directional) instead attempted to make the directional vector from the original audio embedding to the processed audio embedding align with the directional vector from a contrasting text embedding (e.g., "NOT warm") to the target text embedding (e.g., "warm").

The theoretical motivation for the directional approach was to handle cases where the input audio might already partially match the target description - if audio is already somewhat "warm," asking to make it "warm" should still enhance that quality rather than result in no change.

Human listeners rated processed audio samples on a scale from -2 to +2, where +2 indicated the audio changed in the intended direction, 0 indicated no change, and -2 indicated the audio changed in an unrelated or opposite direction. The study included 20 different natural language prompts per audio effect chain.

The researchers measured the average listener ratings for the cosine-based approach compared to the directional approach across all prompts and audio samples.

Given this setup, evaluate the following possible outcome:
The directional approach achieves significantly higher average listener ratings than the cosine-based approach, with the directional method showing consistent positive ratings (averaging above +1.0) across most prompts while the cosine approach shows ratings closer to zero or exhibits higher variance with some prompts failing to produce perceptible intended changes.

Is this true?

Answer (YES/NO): NO